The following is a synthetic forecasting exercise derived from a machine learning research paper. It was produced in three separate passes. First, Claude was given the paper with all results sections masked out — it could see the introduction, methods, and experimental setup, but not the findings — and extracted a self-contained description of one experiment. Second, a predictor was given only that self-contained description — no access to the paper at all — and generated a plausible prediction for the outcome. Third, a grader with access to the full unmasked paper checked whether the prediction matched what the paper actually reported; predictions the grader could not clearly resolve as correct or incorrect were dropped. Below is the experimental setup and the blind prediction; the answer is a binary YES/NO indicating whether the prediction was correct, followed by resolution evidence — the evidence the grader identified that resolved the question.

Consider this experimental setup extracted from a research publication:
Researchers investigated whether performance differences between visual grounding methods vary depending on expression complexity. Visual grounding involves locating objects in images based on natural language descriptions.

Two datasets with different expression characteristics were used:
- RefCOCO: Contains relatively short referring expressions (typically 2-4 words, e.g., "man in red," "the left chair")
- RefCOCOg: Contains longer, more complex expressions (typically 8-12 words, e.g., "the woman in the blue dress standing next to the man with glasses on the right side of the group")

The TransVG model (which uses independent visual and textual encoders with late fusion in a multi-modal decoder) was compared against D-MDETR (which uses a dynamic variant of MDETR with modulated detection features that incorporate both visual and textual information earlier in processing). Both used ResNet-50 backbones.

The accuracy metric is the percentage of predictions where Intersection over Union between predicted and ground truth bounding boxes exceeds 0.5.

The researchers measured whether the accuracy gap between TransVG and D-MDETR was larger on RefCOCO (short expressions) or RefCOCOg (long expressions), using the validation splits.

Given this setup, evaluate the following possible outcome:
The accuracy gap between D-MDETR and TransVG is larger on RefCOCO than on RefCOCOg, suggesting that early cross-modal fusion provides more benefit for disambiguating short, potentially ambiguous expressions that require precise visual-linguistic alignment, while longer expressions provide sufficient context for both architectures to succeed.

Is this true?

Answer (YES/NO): NO